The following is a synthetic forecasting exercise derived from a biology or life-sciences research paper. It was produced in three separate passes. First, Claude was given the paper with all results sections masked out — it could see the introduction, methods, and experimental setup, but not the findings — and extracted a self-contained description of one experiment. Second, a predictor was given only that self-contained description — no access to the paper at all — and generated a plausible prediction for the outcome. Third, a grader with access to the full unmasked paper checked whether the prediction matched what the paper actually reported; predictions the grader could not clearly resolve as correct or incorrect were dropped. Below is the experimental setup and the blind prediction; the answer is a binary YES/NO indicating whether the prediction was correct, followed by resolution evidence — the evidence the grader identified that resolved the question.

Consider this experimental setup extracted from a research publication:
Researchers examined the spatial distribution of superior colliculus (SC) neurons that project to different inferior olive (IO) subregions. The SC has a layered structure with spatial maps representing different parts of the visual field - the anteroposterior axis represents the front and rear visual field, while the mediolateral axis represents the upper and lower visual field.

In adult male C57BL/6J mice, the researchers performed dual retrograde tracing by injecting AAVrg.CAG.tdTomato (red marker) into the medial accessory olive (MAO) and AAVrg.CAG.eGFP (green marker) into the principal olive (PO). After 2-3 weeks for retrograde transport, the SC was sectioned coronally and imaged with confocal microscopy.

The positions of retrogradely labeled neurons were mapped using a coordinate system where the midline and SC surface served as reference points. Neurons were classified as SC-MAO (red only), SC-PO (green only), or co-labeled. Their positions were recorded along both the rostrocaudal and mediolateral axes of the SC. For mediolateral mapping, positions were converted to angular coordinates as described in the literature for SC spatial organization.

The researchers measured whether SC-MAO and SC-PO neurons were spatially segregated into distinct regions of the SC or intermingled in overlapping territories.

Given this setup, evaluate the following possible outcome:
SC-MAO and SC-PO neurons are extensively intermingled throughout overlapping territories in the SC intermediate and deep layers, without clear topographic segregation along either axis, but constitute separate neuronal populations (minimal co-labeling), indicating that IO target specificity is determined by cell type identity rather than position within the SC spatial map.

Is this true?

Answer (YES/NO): YES